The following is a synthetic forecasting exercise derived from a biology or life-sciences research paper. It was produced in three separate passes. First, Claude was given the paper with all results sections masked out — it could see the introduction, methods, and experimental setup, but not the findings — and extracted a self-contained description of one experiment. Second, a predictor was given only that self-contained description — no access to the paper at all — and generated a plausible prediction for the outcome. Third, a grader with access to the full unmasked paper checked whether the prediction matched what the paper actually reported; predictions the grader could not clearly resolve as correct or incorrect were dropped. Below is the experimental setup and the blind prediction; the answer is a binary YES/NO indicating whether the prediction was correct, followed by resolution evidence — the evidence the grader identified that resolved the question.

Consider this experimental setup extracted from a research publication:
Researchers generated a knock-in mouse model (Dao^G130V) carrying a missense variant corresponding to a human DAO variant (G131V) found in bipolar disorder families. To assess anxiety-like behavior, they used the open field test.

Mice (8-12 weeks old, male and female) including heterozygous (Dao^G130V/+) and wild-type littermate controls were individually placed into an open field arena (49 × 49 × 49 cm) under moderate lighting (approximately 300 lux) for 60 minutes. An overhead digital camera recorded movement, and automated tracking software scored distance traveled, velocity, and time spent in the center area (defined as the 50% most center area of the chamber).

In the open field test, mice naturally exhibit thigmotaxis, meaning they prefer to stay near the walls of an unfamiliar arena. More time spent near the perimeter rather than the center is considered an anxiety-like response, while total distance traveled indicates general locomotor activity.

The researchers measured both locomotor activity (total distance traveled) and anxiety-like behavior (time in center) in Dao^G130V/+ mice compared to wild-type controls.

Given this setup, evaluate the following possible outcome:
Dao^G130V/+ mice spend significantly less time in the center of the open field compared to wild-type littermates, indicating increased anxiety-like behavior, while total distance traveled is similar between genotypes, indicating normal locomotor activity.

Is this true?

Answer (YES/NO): NO